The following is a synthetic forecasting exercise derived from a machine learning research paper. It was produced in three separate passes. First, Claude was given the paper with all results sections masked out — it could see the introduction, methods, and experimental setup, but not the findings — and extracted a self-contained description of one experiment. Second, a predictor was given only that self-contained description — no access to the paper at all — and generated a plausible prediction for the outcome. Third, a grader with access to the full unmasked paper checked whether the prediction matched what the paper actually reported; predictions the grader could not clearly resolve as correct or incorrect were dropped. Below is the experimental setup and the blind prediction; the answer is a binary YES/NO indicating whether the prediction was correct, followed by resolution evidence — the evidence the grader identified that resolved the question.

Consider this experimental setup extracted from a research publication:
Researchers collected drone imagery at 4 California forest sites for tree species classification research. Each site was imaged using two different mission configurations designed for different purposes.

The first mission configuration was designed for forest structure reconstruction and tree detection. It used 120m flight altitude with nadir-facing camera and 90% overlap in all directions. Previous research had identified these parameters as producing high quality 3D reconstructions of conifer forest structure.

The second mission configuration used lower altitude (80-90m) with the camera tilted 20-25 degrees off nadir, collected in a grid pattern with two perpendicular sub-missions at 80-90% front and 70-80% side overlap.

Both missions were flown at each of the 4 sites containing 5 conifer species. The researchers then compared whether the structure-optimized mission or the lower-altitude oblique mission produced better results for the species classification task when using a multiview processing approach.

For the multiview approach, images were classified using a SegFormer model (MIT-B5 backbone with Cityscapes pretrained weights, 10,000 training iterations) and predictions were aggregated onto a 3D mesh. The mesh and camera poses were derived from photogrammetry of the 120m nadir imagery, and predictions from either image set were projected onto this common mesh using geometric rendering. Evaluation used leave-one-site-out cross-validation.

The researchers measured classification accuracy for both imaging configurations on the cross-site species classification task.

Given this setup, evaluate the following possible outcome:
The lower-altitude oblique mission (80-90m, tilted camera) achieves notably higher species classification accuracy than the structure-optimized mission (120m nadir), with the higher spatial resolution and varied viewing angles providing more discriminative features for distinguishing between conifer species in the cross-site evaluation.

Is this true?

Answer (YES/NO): YES